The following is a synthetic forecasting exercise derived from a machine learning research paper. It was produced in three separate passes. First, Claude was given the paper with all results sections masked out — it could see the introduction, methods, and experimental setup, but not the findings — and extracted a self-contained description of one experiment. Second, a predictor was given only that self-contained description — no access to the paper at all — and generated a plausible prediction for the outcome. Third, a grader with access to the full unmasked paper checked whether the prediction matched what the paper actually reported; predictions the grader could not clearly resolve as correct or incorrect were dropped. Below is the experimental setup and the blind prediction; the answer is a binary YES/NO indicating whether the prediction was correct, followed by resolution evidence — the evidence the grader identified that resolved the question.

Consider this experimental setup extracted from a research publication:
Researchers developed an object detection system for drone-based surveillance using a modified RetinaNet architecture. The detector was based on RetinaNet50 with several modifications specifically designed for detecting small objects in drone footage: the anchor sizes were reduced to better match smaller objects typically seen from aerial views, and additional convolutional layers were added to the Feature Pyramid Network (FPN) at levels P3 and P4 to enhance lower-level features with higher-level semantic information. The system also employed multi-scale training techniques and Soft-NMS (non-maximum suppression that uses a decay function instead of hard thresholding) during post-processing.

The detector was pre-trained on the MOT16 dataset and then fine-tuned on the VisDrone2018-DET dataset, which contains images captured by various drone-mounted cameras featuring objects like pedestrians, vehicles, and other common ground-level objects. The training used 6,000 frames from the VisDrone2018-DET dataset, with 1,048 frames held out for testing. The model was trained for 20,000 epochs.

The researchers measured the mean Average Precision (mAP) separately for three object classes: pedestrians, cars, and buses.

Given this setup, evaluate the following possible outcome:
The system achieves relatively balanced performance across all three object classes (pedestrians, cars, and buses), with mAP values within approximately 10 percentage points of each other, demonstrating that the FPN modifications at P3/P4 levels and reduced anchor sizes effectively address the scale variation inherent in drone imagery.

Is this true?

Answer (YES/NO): NO